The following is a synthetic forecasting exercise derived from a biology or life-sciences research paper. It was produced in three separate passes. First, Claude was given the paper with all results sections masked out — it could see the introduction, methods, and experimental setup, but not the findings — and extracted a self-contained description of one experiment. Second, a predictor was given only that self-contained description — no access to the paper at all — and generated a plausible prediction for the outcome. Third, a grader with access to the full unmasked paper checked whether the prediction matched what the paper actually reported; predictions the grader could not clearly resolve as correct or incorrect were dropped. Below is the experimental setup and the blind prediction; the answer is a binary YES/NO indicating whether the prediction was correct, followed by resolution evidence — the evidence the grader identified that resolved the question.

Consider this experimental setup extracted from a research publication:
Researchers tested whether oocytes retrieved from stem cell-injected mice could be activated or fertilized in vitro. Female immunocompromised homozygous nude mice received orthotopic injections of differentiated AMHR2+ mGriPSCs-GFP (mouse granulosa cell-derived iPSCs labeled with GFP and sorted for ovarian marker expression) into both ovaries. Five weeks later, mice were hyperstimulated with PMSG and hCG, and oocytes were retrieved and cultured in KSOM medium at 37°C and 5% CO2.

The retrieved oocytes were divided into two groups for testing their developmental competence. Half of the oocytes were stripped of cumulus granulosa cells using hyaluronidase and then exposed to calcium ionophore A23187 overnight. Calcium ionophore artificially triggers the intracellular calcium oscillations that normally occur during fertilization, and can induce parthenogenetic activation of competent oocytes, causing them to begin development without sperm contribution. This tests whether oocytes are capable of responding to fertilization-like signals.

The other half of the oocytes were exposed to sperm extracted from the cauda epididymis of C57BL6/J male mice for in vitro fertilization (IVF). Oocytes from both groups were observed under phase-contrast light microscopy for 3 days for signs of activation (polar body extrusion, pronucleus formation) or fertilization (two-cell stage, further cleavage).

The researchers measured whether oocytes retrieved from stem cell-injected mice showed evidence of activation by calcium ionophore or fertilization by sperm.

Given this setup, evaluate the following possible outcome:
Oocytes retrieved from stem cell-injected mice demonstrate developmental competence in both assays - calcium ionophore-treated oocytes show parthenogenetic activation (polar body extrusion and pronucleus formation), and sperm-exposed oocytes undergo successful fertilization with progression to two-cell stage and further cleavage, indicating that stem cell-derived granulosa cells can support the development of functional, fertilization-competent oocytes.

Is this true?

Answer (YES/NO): YES